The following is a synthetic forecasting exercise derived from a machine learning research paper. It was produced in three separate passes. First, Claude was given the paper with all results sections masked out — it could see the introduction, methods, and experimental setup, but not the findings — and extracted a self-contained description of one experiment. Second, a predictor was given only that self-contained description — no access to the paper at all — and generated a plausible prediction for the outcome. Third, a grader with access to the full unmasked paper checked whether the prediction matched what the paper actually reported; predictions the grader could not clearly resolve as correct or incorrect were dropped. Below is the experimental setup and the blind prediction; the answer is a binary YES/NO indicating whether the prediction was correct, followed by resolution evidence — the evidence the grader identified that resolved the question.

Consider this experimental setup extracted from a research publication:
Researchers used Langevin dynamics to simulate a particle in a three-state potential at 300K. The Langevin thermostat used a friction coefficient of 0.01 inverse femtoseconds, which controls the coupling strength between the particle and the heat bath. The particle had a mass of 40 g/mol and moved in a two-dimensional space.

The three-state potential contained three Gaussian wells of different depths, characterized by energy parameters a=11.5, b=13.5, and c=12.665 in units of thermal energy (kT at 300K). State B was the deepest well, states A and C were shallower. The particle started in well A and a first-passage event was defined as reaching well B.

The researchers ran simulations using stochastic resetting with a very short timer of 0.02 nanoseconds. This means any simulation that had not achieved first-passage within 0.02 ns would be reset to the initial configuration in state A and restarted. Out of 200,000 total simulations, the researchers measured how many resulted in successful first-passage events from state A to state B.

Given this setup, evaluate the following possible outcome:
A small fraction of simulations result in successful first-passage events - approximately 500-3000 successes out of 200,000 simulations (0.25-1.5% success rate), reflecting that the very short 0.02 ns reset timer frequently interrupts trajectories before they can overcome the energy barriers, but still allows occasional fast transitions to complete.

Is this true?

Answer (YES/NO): NO